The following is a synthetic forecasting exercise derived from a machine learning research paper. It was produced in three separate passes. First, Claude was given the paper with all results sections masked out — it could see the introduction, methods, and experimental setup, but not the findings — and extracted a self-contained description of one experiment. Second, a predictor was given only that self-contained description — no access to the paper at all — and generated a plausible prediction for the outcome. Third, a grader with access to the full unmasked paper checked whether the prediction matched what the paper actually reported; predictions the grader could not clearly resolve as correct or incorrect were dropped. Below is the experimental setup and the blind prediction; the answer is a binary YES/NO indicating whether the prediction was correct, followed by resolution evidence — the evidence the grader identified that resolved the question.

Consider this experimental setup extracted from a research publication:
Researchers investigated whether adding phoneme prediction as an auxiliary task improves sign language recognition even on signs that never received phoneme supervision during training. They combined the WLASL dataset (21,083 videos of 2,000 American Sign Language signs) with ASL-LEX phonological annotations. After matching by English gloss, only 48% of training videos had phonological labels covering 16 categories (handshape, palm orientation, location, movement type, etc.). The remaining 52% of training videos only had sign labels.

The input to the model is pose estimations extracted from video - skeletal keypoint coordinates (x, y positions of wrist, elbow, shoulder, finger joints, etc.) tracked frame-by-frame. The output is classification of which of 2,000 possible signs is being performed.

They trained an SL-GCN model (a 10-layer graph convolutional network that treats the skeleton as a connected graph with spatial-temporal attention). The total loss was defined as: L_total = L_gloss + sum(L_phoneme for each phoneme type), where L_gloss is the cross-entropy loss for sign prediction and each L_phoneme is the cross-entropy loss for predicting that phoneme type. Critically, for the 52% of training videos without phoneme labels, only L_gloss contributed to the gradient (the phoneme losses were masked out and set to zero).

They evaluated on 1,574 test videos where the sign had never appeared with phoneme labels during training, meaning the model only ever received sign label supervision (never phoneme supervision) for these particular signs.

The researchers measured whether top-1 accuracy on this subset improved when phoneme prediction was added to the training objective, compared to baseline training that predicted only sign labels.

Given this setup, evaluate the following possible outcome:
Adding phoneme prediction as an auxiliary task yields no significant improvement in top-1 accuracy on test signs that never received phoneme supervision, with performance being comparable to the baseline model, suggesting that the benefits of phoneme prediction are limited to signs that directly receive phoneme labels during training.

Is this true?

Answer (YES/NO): NO